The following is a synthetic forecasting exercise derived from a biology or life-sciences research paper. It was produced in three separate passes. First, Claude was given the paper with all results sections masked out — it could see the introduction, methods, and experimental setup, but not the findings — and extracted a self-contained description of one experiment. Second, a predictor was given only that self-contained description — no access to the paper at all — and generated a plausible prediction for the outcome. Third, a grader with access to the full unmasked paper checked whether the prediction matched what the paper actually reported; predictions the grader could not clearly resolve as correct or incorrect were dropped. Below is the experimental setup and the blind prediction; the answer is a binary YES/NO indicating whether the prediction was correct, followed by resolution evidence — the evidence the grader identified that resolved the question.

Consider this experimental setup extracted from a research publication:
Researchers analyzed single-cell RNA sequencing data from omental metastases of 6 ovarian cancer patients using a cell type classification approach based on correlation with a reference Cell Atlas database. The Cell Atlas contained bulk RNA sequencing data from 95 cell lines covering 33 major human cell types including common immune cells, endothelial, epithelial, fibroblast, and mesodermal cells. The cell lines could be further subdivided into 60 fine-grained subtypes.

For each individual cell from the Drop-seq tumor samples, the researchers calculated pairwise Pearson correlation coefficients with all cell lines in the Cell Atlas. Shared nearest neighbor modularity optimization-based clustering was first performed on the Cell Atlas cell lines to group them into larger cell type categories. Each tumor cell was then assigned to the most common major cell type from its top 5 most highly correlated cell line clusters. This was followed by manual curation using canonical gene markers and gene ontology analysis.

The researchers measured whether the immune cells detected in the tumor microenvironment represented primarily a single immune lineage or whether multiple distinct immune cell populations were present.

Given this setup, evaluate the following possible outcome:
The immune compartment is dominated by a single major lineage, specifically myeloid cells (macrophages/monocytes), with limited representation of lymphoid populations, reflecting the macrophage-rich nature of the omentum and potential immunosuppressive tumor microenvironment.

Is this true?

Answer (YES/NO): NO